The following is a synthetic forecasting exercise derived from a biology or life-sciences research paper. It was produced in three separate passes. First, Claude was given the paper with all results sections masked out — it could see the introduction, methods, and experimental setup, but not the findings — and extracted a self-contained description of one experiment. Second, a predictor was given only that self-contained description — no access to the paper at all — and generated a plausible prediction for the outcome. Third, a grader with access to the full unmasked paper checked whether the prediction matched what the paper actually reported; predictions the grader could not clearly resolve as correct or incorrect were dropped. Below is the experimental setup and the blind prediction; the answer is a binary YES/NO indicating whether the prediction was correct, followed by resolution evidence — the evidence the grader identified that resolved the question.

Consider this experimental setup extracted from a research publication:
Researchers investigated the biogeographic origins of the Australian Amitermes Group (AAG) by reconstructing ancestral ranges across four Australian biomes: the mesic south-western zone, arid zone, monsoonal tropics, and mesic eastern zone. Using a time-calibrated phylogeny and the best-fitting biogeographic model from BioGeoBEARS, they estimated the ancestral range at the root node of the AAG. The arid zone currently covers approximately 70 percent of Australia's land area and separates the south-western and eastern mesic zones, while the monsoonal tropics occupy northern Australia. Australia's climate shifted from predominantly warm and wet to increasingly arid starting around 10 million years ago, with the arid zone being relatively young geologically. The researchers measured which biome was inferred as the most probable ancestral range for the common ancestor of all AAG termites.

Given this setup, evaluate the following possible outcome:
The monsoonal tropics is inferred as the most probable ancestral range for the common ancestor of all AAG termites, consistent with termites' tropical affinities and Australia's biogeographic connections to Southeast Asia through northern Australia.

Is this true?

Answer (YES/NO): NO